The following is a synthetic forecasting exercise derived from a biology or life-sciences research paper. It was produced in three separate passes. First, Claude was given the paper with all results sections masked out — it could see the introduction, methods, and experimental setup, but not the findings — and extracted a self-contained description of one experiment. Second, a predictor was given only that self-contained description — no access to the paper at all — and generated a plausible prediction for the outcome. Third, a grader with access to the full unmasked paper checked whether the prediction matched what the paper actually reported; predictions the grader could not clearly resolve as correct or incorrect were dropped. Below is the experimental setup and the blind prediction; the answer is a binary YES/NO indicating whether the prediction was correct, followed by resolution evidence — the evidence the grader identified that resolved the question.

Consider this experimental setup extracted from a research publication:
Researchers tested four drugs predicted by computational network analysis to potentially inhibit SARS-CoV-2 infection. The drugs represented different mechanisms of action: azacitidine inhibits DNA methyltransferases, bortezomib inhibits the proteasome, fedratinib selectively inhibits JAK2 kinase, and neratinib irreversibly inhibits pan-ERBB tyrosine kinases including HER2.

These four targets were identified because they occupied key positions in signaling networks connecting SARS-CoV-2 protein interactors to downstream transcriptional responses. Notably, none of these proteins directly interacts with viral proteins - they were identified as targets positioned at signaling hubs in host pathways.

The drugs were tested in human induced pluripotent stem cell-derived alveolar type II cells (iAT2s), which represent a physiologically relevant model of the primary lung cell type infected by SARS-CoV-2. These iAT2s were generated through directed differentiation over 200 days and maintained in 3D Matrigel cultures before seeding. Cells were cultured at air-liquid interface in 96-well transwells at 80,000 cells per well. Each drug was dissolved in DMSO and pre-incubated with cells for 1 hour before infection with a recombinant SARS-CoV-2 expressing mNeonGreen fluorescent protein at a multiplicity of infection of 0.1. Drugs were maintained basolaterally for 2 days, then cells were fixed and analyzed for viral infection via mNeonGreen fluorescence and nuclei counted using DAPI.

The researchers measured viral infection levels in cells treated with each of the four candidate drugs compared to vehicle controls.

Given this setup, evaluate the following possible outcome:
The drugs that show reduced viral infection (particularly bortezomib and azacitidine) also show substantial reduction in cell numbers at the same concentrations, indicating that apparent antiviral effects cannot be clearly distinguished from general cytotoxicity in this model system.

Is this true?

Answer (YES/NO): NO